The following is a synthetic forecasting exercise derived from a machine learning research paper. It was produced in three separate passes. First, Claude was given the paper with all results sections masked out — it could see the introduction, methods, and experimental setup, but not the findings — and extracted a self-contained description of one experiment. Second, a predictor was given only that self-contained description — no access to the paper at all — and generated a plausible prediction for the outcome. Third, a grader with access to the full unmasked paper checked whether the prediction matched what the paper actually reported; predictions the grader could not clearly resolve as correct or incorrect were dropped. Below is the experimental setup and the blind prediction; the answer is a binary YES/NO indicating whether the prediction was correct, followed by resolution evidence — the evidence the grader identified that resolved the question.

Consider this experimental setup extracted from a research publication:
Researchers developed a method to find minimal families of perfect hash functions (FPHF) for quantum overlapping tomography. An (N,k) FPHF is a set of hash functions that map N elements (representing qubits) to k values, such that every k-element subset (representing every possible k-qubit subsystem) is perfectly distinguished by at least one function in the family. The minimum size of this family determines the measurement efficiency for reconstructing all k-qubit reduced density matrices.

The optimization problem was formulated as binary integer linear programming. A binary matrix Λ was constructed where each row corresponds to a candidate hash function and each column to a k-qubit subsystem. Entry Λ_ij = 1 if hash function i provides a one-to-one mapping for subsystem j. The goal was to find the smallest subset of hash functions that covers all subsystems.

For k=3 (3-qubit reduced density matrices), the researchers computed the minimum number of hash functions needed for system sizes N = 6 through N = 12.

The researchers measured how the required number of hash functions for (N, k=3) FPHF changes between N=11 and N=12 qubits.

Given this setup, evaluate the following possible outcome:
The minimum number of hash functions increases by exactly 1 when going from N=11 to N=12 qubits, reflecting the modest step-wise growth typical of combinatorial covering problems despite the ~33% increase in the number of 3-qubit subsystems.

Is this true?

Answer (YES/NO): NO